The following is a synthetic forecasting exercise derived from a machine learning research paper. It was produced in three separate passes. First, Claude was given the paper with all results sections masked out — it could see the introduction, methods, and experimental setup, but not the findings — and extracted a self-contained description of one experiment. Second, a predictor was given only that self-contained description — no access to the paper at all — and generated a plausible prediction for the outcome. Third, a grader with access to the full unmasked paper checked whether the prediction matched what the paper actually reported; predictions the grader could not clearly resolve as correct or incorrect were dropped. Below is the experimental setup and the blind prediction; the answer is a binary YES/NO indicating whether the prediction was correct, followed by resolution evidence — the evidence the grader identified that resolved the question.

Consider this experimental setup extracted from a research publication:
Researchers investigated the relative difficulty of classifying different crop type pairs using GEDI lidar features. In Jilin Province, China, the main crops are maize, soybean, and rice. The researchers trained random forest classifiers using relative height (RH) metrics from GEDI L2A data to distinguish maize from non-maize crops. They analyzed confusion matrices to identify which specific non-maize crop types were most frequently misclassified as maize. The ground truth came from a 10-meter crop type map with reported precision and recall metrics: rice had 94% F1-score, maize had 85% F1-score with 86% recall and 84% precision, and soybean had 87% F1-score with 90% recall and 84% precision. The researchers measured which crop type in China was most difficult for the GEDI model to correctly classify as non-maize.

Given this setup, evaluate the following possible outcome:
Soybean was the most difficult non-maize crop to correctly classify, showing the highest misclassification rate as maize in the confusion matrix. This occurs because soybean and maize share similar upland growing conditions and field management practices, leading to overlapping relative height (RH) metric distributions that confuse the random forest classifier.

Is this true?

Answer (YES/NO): YES